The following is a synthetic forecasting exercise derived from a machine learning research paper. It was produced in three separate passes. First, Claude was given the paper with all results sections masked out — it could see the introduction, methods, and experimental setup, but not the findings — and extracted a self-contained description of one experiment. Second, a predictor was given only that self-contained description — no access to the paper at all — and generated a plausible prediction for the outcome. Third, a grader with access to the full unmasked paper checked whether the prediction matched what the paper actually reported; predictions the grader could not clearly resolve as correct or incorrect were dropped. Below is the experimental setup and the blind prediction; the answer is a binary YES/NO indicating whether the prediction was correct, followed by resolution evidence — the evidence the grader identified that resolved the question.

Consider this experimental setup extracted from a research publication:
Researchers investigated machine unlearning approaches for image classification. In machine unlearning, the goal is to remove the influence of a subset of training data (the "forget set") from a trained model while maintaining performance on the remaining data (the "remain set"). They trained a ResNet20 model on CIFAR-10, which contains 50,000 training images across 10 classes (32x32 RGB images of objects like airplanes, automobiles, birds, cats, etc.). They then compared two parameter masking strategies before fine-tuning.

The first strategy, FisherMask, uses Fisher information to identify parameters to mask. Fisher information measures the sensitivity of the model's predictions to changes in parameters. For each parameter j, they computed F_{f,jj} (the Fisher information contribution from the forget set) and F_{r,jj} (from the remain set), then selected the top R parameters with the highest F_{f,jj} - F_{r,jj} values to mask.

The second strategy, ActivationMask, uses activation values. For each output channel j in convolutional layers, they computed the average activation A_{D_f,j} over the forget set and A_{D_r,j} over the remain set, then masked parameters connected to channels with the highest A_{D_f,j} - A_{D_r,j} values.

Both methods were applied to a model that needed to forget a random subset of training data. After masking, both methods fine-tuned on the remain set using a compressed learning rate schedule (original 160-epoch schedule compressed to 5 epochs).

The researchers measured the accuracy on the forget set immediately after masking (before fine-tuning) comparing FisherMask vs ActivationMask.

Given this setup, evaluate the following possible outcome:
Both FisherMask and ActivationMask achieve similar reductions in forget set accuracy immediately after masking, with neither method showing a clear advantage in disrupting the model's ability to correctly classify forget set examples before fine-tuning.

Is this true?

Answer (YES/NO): NO